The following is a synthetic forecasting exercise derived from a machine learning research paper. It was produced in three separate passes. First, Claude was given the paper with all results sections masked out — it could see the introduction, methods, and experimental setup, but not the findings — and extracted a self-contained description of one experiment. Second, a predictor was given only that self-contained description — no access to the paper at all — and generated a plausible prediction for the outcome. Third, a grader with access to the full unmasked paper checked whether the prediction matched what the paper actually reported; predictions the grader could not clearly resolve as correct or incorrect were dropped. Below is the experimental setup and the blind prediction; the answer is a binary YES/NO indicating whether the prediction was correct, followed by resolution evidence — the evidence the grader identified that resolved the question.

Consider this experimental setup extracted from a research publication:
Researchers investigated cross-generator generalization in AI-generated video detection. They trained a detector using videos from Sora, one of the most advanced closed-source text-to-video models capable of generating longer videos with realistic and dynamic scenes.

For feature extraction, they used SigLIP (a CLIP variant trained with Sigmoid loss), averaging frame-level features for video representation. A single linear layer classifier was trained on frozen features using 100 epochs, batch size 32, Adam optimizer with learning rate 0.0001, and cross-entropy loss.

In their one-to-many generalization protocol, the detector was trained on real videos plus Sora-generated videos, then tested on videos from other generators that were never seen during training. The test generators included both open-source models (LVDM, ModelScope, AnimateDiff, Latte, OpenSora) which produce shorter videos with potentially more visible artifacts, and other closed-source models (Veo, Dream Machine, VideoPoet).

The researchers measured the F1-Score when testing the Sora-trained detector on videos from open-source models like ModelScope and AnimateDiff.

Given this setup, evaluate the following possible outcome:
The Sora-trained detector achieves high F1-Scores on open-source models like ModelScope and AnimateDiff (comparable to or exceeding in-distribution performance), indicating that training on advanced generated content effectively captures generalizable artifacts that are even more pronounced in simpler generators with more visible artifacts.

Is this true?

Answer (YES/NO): NO